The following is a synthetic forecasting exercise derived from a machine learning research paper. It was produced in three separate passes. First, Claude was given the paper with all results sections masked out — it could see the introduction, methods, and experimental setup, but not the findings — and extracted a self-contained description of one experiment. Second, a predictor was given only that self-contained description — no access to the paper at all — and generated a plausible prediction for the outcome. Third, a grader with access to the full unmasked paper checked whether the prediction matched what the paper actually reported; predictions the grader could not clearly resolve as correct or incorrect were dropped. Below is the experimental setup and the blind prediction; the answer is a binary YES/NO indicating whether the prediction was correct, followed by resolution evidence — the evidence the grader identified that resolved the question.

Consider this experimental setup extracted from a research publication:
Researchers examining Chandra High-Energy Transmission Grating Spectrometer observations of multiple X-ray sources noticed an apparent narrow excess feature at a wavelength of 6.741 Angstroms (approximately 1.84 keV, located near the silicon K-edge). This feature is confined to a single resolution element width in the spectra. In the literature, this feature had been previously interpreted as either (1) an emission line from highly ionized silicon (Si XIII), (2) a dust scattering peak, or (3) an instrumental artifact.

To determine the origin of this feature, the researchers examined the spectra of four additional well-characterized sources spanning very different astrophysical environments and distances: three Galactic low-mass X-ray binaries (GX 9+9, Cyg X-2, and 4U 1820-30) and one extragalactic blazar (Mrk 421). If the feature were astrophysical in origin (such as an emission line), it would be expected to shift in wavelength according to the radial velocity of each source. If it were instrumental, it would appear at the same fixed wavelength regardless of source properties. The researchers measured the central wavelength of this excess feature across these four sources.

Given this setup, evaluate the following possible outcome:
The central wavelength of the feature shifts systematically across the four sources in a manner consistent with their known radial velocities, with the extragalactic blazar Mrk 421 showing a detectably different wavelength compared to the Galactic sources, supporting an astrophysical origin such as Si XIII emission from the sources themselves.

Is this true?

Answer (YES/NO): NO